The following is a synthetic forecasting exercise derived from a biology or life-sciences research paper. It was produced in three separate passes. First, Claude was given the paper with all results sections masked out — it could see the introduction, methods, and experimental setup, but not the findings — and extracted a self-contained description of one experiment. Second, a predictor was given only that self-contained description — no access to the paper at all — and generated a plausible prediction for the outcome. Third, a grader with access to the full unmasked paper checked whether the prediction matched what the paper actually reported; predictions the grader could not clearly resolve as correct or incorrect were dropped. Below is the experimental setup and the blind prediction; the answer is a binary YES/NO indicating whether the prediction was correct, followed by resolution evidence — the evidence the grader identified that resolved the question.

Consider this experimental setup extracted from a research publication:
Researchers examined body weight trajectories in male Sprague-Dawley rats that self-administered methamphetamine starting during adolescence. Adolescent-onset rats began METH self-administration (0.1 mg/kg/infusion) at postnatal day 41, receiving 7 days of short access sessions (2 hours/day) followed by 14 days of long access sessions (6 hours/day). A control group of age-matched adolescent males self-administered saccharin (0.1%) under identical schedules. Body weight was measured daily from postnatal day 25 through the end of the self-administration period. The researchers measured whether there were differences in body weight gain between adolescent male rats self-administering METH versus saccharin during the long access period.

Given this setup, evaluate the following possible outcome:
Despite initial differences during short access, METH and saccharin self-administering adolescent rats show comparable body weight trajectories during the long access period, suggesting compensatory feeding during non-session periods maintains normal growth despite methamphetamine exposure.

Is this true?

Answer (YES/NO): NO